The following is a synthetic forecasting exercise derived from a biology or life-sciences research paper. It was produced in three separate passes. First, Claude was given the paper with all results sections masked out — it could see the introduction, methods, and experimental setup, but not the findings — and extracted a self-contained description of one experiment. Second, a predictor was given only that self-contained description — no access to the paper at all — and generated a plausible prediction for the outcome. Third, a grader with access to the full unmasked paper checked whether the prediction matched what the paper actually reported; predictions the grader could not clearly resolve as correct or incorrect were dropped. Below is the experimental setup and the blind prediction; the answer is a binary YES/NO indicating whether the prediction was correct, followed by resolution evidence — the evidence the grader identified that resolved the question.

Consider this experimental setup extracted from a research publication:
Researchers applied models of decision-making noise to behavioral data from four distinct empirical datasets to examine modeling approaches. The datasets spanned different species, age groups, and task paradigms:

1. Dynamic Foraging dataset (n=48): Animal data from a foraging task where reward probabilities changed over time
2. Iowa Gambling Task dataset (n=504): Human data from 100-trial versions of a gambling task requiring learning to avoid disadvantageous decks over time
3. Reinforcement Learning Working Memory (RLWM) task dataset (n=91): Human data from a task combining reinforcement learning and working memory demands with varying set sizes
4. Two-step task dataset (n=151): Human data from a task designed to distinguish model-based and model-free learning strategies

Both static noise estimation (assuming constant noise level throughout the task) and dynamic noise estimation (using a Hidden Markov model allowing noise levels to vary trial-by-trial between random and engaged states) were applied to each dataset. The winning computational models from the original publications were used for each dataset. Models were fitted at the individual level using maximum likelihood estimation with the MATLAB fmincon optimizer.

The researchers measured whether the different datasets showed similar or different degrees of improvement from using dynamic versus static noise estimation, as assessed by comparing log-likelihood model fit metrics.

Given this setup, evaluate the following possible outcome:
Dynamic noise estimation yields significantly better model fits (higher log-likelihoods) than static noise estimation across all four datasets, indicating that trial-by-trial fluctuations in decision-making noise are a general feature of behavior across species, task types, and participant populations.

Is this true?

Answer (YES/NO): NO